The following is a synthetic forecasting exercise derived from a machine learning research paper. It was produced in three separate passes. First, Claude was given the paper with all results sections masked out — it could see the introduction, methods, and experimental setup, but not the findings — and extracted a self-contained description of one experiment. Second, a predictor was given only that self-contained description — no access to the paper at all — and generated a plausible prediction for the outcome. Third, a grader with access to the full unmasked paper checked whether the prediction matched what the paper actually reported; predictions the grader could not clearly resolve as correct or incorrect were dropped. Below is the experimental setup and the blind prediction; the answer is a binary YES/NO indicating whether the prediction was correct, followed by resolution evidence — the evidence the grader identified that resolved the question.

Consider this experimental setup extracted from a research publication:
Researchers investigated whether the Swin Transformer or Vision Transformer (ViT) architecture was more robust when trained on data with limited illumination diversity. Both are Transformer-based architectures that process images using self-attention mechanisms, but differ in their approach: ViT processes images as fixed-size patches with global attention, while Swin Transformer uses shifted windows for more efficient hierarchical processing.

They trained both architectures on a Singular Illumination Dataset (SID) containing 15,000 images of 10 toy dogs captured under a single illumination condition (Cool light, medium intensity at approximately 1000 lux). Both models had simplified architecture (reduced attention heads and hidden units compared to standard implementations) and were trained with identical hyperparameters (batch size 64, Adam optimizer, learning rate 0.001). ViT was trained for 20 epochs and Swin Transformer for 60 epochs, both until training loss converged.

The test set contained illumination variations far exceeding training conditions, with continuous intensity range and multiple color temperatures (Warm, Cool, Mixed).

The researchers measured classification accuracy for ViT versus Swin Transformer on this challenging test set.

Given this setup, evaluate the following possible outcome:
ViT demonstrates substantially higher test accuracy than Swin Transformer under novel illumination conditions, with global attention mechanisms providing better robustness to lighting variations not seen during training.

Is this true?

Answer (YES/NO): NO